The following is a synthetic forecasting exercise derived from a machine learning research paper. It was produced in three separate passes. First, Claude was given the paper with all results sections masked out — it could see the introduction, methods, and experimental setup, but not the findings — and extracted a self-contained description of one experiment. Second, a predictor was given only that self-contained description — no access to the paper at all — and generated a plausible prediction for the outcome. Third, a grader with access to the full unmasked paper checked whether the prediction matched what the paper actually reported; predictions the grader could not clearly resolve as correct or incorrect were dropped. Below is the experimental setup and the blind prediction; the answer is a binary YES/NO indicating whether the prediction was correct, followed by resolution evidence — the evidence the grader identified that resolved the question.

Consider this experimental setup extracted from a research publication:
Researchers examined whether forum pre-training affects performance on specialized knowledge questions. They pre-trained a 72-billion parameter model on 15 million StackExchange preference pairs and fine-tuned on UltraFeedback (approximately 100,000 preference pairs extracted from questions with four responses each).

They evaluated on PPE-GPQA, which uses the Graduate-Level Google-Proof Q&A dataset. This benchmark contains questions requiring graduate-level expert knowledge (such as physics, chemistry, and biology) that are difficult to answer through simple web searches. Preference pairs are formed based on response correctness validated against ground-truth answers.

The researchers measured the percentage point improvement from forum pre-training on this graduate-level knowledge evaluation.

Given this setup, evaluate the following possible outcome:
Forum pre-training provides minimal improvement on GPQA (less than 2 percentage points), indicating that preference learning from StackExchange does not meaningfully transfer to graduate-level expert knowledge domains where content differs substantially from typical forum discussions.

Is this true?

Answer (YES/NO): YES